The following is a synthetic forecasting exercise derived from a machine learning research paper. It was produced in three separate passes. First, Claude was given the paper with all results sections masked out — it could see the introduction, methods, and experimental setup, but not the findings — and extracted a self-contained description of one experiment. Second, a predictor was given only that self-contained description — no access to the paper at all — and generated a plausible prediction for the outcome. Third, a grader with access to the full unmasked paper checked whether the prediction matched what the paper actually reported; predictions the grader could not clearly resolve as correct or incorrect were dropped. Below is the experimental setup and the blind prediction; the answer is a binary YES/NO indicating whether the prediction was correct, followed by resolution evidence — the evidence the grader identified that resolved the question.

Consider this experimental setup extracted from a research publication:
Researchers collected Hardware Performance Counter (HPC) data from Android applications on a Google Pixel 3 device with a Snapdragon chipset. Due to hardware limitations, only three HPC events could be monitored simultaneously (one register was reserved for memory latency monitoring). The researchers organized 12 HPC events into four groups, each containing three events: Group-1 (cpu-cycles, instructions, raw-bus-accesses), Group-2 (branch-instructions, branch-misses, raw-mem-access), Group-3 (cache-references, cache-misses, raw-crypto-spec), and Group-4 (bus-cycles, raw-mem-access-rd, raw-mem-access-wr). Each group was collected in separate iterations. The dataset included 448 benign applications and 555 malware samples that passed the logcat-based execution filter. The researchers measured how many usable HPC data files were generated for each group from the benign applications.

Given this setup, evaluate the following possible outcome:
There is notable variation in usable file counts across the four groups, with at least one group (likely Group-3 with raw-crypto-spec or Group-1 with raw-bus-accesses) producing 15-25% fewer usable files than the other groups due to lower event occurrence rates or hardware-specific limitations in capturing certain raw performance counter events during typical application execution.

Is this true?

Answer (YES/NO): NO